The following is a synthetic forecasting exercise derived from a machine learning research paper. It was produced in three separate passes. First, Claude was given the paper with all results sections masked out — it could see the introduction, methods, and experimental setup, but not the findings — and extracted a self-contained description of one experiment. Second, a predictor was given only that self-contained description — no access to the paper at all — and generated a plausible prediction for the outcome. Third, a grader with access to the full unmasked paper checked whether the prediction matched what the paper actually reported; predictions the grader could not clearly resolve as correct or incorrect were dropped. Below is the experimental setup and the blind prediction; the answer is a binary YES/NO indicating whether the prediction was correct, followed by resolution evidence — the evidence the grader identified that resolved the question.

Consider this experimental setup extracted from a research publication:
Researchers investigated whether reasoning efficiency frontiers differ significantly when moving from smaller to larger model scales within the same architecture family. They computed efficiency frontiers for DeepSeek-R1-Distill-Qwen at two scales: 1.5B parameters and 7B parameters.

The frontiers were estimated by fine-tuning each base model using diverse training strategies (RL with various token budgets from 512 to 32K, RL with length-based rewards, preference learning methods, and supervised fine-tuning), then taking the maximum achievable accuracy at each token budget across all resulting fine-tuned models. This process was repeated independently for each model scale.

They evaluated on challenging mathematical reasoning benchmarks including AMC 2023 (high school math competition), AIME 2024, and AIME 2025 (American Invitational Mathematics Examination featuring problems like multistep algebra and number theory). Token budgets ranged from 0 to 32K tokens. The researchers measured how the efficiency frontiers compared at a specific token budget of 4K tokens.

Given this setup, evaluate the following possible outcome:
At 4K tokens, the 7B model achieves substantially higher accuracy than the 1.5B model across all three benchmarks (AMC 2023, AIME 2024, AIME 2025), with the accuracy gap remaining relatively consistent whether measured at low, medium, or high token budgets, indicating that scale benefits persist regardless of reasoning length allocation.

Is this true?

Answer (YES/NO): NO